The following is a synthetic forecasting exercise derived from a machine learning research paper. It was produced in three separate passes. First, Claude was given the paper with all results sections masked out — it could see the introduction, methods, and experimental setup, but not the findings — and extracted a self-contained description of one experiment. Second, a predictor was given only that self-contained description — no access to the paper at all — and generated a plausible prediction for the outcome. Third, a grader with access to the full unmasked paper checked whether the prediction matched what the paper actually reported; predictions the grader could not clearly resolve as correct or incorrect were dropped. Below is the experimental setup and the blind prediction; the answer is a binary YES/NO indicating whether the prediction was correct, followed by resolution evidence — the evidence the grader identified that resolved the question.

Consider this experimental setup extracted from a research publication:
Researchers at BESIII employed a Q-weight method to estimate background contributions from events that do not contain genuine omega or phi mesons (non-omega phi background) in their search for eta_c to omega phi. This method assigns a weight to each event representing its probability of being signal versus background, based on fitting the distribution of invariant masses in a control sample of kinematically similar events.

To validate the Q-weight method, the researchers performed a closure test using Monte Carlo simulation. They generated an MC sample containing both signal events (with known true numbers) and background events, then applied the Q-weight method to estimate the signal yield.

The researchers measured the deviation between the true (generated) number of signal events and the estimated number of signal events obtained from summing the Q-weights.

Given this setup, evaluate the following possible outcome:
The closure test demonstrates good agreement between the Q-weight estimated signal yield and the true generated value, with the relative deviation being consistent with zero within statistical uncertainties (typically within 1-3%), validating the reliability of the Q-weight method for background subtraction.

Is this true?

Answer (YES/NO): NO